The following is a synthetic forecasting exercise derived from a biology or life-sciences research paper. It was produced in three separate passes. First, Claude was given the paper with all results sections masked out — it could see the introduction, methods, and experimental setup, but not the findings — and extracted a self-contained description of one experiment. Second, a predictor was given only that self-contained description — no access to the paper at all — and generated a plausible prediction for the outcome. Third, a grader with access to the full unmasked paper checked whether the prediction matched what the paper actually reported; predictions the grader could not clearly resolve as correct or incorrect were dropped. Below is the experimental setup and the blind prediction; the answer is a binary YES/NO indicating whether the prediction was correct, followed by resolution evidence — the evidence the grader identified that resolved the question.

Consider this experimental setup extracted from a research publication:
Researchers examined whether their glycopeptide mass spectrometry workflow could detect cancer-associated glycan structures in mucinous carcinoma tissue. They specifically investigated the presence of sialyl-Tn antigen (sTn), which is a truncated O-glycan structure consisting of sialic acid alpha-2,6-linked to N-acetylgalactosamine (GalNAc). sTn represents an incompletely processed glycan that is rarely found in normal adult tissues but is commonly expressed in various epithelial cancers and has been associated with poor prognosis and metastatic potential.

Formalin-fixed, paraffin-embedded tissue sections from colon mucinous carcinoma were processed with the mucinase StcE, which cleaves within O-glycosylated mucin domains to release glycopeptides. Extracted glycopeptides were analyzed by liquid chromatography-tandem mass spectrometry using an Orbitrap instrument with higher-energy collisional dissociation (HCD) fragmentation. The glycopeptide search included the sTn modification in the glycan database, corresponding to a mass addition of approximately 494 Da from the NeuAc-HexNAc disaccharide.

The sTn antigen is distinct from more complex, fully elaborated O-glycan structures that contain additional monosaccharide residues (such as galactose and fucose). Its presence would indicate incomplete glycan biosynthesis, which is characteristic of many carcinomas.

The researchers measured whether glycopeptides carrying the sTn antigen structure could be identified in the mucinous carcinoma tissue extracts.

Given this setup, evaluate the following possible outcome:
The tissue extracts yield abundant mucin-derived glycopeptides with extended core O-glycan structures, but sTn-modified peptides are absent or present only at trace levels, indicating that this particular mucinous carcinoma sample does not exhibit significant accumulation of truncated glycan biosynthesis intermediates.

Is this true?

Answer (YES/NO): NO